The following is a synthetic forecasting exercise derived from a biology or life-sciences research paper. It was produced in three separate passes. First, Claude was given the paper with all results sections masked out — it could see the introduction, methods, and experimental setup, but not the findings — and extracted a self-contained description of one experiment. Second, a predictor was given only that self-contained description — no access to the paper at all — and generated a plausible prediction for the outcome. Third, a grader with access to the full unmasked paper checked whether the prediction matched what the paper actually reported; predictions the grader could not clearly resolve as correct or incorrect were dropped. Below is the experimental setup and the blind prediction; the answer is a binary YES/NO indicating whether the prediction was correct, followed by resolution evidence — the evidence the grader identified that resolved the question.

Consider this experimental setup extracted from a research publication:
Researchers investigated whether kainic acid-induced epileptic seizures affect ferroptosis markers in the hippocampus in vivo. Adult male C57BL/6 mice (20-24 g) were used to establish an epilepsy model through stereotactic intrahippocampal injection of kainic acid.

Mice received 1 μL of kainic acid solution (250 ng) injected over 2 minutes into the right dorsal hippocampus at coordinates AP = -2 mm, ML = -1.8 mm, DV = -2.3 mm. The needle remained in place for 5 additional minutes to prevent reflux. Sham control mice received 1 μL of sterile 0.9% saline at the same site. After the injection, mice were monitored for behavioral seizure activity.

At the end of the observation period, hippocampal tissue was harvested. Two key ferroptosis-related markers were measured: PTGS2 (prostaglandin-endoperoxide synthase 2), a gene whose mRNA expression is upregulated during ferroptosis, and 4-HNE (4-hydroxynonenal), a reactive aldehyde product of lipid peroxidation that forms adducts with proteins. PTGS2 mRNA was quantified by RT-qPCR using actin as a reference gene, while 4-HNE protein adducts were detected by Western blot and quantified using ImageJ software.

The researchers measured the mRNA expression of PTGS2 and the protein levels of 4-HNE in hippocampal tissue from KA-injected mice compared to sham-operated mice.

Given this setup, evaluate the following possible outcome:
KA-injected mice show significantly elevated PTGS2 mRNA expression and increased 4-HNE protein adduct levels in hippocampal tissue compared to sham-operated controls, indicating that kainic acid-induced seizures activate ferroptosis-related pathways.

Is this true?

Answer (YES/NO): YES